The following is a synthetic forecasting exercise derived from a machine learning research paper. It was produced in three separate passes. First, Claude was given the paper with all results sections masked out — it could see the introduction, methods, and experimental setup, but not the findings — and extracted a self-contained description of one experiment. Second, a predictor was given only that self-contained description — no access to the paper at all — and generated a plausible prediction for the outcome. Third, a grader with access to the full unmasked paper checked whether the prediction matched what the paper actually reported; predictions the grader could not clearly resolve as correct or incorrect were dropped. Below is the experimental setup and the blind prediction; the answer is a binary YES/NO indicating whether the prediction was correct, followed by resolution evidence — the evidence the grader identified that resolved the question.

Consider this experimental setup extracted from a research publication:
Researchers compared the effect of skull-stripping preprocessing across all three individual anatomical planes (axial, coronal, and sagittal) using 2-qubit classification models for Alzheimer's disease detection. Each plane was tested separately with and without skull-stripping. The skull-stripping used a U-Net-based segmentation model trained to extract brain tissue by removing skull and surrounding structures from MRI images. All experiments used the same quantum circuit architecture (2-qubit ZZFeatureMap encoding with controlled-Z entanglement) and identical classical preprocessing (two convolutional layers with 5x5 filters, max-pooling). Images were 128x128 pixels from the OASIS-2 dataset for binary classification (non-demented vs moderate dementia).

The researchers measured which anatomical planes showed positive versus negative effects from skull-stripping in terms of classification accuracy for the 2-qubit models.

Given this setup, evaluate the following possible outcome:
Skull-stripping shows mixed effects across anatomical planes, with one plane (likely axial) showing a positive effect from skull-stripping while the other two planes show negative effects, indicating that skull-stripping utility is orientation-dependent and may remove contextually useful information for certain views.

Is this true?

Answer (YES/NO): YES